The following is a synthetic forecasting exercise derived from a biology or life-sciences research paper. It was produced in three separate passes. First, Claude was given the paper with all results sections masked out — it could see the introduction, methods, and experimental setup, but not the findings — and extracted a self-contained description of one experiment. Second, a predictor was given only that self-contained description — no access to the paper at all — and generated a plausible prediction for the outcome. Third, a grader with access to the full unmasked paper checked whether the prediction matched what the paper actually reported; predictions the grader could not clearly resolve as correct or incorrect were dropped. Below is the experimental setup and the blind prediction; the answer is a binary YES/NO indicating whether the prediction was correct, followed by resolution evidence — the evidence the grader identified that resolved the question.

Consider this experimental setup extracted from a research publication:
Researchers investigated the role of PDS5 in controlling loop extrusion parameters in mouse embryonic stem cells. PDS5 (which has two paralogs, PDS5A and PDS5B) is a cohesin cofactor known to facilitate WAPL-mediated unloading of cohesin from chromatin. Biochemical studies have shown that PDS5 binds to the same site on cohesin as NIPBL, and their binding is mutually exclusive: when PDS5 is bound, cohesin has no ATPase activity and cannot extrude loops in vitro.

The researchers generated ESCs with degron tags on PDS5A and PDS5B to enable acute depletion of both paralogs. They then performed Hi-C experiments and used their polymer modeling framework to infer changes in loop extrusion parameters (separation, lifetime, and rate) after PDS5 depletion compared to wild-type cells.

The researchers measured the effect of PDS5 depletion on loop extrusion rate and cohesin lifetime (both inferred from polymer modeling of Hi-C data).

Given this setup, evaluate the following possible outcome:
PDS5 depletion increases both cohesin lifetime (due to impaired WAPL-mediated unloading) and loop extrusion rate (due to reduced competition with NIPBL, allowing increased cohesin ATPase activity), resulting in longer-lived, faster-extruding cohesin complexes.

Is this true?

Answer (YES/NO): YES